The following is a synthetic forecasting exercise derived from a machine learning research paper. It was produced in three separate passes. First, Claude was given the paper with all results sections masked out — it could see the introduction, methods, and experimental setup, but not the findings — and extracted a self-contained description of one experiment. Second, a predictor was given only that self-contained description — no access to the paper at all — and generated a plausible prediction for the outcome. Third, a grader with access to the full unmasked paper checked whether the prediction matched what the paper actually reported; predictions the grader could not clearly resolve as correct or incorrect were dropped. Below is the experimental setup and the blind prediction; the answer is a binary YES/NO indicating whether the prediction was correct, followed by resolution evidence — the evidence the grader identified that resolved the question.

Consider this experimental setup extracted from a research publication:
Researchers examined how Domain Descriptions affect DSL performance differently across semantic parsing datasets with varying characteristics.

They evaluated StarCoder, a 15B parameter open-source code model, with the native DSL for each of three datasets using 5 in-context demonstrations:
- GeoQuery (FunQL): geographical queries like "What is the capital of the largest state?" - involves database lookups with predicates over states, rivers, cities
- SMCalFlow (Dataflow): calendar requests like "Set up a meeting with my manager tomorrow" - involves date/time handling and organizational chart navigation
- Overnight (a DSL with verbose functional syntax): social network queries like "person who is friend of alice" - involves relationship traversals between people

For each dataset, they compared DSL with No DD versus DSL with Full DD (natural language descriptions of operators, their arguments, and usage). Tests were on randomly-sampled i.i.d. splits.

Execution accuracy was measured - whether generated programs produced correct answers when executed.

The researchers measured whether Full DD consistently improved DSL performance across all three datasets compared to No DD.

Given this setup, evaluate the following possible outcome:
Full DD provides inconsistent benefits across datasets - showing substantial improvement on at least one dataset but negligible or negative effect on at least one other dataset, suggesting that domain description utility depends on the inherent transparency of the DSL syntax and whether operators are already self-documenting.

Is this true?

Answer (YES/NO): YES